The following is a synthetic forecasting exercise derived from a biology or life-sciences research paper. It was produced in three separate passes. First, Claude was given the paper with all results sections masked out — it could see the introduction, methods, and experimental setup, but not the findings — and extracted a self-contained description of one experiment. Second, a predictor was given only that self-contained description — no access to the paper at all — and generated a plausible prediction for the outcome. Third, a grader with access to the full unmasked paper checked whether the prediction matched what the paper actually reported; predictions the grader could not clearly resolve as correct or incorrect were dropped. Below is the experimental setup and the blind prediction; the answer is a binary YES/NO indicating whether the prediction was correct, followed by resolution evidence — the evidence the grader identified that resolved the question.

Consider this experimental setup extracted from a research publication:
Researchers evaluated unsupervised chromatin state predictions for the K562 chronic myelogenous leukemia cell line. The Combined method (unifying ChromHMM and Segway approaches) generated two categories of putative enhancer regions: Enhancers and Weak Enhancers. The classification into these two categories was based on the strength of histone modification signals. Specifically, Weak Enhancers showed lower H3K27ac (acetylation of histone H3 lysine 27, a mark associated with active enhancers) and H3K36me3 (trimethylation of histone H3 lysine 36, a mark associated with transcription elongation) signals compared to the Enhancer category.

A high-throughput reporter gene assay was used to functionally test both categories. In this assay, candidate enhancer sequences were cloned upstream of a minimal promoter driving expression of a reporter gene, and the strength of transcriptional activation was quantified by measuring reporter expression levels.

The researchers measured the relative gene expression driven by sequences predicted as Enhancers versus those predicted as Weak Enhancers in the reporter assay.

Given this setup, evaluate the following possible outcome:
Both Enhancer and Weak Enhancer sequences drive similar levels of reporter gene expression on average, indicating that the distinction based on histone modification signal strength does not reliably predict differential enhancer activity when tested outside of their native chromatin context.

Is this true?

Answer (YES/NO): NO